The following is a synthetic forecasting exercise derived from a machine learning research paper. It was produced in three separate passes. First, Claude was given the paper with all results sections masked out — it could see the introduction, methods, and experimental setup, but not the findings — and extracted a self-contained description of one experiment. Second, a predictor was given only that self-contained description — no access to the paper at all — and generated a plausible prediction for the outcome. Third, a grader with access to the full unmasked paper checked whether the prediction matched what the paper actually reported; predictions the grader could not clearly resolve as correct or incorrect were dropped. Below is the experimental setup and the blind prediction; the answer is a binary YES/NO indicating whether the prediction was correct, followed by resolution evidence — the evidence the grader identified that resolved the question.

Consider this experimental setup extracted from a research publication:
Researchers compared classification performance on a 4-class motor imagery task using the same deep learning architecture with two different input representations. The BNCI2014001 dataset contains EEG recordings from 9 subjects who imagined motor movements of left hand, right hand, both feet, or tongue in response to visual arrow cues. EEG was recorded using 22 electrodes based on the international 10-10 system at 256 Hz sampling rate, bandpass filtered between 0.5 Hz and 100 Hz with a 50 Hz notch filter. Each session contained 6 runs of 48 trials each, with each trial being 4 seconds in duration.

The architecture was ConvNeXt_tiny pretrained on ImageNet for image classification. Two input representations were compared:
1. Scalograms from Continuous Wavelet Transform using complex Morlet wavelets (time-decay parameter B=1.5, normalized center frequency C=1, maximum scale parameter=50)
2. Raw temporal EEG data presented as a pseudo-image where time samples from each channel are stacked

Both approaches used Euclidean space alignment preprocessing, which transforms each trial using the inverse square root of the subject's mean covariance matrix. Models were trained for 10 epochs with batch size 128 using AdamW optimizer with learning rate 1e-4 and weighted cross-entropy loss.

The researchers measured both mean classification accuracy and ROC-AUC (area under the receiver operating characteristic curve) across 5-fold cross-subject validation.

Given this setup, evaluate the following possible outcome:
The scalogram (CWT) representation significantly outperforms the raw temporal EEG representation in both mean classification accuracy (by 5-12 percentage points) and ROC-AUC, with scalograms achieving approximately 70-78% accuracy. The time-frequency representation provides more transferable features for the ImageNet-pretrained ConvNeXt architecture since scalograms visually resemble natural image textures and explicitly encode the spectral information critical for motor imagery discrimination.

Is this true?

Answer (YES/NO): NO